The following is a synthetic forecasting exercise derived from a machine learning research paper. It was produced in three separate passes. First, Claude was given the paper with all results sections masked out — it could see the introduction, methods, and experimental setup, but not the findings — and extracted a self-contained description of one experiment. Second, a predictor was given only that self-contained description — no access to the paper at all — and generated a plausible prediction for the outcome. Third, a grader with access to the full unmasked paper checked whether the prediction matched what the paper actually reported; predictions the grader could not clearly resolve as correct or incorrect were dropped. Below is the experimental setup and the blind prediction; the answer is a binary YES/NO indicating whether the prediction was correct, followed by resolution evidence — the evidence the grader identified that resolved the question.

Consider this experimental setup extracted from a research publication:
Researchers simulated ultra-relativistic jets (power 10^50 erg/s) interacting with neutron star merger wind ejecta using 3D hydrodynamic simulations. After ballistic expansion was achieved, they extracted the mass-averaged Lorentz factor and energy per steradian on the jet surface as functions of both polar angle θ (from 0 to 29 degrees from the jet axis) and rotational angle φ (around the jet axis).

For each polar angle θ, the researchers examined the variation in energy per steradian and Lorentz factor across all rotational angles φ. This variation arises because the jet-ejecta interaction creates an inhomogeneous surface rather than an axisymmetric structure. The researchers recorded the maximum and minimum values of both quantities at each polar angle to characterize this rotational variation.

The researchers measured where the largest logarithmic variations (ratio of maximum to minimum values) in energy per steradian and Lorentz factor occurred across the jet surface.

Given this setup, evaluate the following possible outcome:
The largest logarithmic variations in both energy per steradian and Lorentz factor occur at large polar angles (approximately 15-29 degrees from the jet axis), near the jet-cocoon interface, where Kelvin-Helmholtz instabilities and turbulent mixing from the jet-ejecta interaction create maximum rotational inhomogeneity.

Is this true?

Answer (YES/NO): YES